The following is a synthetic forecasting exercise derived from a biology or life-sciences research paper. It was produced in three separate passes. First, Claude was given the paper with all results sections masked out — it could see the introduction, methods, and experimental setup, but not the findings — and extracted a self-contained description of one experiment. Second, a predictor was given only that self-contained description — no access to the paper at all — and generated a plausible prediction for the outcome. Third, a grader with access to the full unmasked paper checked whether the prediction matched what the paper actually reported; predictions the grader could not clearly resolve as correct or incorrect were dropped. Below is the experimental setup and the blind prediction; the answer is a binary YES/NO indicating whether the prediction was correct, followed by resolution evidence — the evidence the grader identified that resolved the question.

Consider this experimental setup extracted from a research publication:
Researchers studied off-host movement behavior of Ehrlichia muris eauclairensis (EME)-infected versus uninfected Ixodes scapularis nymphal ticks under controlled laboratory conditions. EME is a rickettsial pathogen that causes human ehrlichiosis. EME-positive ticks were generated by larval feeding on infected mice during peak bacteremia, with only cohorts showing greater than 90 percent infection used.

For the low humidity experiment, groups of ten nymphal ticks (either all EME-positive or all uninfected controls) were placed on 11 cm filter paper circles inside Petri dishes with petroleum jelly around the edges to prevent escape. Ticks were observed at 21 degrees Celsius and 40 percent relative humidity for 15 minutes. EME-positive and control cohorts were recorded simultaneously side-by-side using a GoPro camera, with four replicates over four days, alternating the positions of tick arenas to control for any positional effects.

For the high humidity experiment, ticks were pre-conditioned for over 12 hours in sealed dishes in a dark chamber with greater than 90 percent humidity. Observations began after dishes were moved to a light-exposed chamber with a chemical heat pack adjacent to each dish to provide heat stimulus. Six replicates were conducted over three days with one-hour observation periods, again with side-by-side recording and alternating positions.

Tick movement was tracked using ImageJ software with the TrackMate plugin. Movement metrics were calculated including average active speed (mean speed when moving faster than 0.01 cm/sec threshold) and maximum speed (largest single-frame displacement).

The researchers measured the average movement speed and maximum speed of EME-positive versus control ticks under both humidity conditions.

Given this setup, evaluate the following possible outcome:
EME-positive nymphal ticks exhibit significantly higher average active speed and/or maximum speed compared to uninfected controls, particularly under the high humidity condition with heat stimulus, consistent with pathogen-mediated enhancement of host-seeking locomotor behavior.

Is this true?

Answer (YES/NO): YES